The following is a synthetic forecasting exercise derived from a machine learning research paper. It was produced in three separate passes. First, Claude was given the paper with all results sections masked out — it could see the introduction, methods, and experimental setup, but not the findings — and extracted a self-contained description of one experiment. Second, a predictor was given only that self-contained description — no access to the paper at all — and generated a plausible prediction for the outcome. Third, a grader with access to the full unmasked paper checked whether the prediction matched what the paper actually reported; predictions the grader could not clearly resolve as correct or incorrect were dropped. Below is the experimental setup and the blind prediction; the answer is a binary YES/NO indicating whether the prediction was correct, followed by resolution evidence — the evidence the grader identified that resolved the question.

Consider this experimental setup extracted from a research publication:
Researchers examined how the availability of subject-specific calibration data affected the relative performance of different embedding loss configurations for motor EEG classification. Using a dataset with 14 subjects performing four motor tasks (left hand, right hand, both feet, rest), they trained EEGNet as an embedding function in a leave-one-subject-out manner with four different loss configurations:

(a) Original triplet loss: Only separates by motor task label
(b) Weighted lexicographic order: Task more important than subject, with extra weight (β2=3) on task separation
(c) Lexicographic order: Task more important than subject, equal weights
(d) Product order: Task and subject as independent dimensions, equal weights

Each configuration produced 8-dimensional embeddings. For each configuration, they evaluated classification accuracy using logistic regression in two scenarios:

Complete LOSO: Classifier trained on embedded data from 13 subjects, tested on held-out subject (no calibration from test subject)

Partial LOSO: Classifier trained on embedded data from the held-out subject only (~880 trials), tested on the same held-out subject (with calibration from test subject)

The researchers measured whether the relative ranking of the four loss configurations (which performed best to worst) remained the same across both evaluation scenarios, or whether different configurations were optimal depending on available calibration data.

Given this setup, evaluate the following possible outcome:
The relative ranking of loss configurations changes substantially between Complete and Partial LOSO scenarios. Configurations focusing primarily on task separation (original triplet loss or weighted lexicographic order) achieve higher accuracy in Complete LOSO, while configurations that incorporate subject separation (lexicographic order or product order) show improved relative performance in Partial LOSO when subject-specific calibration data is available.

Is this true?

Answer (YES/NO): NO